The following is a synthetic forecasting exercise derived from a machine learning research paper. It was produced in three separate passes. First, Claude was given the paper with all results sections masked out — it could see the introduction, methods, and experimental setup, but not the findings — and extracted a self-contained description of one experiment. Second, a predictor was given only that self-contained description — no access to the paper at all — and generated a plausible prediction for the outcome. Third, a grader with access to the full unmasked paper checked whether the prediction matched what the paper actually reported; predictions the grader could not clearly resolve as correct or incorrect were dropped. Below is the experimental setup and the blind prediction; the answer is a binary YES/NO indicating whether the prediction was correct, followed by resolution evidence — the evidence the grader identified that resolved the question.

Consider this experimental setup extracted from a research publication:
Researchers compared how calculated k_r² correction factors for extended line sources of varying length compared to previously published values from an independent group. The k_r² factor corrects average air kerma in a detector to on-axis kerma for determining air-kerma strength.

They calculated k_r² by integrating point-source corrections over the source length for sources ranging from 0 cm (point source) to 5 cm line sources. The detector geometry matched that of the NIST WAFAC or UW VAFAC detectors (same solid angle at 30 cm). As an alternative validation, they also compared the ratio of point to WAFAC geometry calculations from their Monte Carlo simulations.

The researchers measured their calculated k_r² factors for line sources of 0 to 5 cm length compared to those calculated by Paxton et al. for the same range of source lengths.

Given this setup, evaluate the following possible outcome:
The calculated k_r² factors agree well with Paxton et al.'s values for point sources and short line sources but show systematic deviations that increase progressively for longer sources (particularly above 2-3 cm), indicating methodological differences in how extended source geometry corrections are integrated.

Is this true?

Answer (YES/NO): NO